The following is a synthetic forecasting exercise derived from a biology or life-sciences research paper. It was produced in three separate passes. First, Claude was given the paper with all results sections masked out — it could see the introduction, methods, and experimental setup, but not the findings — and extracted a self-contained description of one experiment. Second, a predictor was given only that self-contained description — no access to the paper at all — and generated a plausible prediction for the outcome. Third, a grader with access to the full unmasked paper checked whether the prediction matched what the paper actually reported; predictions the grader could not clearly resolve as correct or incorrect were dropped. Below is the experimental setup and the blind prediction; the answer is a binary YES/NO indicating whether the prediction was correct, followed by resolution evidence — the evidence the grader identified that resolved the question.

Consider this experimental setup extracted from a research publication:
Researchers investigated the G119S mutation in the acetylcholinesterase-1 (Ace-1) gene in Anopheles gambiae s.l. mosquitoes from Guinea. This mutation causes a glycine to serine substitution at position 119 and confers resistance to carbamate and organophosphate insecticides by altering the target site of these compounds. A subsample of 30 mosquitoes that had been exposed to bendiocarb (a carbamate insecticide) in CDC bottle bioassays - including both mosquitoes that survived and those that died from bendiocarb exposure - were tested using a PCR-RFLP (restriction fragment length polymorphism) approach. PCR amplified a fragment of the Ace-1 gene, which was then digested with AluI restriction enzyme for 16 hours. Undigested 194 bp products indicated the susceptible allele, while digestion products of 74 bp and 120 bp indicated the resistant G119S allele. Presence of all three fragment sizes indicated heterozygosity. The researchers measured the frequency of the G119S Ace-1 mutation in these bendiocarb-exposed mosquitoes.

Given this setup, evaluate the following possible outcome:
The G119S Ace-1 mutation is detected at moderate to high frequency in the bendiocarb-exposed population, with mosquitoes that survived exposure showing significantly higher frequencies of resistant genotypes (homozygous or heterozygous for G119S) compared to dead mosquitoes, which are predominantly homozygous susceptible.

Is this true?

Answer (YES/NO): YES